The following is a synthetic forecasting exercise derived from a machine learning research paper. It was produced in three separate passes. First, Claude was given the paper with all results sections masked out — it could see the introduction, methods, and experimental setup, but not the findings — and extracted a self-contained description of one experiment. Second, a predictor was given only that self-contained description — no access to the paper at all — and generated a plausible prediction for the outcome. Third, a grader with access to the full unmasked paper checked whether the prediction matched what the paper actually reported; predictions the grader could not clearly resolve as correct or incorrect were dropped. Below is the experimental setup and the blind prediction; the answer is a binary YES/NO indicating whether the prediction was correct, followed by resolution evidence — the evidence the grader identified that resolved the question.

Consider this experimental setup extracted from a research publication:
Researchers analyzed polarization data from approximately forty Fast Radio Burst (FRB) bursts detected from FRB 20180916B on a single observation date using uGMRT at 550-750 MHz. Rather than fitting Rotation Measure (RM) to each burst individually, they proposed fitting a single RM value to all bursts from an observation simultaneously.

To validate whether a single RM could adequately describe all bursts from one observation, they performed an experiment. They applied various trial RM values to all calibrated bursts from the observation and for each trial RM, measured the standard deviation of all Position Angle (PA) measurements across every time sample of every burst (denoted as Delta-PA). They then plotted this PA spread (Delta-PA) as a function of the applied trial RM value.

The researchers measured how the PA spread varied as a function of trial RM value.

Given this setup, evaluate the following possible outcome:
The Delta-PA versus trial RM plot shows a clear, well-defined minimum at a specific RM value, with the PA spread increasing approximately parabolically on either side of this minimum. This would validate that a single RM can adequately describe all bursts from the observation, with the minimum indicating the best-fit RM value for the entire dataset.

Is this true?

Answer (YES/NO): YES